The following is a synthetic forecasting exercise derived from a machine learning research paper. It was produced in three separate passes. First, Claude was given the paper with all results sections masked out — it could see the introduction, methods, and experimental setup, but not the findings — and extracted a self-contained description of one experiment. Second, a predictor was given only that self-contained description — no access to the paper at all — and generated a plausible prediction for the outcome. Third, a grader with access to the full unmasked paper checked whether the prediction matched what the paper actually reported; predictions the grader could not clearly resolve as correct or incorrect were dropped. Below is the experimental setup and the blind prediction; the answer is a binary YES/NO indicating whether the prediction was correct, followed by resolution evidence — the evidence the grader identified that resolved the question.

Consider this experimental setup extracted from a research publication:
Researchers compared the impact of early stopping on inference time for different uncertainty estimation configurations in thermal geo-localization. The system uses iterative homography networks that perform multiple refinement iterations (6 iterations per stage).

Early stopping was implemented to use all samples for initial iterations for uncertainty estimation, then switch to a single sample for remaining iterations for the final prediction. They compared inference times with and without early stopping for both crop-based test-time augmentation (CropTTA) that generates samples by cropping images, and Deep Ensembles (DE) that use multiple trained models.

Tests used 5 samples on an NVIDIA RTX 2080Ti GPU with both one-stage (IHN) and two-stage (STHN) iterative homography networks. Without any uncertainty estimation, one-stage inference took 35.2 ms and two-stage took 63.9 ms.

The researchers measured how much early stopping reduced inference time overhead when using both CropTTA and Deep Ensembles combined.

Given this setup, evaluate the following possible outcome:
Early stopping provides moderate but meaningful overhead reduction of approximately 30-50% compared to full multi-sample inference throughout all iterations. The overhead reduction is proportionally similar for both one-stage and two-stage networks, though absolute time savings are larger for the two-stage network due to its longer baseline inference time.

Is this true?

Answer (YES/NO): NO